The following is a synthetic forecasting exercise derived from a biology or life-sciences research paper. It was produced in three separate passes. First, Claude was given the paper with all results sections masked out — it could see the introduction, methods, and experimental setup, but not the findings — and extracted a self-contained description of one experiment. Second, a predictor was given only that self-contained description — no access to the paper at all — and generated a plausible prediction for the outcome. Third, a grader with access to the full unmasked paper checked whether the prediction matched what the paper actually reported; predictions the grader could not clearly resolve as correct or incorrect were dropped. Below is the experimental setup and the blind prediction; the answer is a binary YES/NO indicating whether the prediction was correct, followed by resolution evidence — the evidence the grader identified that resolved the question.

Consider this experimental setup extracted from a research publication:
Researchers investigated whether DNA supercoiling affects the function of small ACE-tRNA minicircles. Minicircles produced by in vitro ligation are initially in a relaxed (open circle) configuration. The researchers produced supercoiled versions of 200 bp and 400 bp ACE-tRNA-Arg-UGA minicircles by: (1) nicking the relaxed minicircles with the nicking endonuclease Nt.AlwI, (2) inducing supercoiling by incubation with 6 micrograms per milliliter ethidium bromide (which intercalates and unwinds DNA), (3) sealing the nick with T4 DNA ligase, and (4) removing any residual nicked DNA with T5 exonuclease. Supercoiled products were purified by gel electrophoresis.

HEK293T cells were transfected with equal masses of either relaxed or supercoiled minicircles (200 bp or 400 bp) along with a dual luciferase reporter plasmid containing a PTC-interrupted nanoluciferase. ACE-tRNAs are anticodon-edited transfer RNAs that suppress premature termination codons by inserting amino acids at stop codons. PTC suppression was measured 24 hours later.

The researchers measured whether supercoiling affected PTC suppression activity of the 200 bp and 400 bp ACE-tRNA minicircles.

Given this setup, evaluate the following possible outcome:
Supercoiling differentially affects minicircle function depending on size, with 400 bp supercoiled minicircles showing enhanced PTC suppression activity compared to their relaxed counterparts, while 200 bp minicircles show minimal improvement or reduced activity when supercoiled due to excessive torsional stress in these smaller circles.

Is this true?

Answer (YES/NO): NO